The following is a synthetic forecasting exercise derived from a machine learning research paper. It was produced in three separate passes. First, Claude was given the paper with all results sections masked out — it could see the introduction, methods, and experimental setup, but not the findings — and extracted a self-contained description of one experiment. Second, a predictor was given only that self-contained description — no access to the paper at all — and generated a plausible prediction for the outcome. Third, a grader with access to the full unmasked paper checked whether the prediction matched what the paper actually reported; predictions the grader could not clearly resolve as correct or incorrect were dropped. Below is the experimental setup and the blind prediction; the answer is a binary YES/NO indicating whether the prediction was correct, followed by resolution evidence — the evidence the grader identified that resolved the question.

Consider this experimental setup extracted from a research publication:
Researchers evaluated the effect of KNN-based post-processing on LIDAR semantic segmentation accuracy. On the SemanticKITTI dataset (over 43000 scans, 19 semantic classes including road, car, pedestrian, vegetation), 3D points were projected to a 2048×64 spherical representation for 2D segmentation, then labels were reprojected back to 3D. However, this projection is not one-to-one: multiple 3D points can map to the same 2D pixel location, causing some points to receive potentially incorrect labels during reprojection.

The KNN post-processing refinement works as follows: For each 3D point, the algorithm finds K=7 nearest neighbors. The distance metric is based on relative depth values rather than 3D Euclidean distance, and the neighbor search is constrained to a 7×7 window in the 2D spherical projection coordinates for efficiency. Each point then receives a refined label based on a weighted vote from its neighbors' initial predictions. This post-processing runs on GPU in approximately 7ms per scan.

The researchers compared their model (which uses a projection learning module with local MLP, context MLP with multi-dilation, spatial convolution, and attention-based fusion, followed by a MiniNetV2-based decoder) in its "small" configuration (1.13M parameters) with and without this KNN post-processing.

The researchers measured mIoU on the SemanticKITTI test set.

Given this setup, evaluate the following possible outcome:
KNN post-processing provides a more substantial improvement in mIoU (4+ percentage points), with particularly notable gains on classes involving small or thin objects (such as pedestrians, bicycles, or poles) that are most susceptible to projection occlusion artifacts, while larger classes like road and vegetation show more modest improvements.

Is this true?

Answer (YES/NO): NO